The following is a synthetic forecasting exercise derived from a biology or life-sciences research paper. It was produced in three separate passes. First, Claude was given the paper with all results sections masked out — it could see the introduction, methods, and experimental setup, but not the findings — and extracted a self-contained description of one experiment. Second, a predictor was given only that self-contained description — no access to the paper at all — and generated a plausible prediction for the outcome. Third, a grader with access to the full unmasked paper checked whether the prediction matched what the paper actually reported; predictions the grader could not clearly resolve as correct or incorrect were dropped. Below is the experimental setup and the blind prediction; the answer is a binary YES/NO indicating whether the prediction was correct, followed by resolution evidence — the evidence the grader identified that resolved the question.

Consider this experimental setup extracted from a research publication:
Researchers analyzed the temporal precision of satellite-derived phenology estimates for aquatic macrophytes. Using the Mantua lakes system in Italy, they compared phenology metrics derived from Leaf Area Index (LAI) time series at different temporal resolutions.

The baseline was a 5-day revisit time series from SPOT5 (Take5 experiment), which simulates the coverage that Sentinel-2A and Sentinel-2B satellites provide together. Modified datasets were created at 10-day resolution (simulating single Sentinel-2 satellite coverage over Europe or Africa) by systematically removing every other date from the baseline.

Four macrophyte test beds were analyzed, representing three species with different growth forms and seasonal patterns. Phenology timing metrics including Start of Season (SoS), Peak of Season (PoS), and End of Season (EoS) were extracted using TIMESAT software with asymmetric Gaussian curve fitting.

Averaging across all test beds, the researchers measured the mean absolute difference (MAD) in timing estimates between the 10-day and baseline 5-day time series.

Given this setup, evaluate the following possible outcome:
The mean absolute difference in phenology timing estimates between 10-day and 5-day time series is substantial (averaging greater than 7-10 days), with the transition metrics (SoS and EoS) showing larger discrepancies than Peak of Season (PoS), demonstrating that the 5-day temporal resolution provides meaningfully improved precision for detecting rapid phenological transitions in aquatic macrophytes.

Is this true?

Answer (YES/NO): NO